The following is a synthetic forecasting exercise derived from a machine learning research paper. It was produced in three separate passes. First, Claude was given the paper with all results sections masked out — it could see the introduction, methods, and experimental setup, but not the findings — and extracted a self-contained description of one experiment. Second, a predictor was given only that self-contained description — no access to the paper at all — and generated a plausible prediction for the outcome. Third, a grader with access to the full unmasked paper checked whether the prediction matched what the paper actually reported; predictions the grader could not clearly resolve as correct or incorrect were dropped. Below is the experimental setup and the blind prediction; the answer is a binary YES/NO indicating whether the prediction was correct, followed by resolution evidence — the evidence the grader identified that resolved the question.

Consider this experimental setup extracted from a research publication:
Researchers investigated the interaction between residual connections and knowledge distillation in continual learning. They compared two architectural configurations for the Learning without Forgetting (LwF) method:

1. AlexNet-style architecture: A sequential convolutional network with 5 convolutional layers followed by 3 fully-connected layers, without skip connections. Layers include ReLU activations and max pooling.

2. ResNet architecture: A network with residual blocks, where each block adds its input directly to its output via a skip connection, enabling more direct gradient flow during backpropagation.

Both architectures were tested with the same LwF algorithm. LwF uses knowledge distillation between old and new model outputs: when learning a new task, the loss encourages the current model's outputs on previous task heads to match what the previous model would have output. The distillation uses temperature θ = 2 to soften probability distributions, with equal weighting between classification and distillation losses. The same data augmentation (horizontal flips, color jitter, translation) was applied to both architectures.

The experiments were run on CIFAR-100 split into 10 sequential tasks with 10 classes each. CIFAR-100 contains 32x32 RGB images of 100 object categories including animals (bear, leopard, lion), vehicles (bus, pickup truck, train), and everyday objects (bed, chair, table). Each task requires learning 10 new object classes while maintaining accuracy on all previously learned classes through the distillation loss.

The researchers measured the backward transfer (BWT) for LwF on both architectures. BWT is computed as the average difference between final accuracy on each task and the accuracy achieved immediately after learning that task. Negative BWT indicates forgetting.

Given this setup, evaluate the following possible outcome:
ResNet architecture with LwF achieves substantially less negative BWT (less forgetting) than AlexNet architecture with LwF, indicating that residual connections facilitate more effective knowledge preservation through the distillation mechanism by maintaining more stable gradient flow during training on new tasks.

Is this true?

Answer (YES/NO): NO